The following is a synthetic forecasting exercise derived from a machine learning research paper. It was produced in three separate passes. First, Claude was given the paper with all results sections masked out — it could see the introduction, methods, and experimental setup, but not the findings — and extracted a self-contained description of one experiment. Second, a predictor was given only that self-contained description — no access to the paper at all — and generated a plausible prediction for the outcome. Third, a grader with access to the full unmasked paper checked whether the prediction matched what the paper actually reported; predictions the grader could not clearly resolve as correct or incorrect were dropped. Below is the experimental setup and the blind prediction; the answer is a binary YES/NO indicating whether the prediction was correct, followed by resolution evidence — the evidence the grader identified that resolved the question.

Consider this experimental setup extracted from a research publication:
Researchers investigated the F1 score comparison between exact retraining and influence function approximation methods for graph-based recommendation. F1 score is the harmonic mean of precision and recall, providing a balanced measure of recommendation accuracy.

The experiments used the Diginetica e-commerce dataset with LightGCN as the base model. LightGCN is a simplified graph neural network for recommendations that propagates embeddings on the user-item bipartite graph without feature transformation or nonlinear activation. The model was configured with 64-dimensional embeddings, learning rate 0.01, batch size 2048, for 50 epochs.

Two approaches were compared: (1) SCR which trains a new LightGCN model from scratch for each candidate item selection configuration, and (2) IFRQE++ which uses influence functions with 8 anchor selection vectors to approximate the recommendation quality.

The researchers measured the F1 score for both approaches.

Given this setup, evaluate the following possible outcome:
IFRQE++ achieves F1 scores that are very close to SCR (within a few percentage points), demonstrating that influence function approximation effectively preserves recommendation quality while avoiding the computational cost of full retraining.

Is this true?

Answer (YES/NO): NO